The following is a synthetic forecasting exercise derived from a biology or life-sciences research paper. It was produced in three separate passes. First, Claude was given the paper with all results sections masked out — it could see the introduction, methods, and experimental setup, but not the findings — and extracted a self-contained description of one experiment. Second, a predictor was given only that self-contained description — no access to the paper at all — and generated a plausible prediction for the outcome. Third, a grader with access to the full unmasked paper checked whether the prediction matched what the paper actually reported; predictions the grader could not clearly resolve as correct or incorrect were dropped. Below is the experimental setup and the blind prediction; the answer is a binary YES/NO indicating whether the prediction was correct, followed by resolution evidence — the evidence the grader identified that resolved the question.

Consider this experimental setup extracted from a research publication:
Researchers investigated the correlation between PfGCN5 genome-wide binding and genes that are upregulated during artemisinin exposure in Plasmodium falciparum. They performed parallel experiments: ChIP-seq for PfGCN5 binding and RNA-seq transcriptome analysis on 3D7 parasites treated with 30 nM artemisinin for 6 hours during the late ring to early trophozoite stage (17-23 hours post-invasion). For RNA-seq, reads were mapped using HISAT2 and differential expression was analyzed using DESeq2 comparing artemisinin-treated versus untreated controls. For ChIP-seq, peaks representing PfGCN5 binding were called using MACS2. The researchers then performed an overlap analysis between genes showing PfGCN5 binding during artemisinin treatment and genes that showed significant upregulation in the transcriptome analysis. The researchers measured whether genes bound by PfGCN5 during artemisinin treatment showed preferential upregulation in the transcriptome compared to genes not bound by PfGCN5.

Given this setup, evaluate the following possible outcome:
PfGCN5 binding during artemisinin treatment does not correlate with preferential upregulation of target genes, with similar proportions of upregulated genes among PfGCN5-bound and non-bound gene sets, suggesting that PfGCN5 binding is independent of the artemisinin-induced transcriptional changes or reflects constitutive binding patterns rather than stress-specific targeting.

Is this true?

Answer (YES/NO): NO